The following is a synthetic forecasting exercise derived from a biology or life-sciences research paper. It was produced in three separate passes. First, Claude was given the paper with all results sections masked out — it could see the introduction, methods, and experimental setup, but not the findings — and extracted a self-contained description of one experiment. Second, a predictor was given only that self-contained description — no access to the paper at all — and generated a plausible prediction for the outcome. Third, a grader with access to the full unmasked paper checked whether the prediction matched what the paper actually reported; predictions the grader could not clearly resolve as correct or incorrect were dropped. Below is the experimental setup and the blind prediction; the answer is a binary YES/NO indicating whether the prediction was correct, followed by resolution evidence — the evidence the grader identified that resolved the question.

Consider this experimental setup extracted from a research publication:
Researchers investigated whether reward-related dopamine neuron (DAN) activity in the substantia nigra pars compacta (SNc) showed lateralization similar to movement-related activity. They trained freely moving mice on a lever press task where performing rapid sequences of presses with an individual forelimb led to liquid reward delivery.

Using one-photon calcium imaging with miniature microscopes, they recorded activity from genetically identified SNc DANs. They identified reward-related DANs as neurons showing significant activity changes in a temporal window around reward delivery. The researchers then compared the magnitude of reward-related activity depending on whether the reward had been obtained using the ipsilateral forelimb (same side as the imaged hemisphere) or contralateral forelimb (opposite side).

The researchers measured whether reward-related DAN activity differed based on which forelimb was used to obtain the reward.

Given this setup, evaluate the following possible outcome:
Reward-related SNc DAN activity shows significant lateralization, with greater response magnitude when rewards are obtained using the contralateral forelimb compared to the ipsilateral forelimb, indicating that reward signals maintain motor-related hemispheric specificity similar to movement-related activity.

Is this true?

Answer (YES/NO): NO